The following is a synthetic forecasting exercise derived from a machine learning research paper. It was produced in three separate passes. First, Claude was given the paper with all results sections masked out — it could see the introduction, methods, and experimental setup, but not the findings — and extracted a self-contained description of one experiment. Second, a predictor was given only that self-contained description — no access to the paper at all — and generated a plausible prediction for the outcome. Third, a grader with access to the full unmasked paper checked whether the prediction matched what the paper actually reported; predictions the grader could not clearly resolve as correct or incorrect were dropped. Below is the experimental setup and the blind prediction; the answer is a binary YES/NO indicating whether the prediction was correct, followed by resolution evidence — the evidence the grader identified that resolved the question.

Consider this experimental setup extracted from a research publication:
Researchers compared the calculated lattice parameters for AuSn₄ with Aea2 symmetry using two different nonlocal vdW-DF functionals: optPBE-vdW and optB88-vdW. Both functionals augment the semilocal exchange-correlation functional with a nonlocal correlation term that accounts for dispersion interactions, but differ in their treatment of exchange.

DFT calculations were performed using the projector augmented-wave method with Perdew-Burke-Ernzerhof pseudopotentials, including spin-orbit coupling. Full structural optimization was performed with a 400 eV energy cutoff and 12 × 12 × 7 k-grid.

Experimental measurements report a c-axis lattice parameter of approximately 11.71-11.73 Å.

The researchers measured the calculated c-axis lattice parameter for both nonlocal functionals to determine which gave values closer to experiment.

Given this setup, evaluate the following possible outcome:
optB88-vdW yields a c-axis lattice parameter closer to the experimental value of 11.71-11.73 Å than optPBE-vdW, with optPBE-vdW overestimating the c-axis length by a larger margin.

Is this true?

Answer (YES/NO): YES